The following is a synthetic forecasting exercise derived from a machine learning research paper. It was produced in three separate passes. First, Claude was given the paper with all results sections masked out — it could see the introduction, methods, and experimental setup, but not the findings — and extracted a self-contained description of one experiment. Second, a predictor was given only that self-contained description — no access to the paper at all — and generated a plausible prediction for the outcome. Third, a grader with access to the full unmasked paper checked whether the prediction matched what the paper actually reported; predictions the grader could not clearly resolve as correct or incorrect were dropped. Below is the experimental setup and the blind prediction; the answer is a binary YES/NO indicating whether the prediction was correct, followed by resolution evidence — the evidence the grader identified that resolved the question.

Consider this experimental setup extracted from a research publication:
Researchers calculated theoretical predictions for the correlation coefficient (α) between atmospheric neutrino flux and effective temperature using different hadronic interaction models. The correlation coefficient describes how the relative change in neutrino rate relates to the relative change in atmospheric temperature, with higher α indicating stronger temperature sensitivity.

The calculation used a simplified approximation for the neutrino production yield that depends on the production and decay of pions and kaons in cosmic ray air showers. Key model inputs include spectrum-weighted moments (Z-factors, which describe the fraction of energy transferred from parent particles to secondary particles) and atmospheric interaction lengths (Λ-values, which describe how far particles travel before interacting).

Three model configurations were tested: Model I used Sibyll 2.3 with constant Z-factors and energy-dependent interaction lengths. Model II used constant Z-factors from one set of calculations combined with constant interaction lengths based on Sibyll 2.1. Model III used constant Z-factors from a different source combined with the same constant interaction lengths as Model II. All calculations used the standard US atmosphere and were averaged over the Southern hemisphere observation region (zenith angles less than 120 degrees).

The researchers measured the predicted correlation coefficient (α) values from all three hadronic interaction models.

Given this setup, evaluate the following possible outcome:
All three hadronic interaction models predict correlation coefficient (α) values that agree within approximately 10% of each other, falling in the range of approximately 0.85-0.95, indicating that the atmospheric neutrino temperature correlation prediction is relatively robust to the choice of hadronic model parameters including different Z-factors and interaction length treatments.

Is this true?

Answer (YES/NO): NO